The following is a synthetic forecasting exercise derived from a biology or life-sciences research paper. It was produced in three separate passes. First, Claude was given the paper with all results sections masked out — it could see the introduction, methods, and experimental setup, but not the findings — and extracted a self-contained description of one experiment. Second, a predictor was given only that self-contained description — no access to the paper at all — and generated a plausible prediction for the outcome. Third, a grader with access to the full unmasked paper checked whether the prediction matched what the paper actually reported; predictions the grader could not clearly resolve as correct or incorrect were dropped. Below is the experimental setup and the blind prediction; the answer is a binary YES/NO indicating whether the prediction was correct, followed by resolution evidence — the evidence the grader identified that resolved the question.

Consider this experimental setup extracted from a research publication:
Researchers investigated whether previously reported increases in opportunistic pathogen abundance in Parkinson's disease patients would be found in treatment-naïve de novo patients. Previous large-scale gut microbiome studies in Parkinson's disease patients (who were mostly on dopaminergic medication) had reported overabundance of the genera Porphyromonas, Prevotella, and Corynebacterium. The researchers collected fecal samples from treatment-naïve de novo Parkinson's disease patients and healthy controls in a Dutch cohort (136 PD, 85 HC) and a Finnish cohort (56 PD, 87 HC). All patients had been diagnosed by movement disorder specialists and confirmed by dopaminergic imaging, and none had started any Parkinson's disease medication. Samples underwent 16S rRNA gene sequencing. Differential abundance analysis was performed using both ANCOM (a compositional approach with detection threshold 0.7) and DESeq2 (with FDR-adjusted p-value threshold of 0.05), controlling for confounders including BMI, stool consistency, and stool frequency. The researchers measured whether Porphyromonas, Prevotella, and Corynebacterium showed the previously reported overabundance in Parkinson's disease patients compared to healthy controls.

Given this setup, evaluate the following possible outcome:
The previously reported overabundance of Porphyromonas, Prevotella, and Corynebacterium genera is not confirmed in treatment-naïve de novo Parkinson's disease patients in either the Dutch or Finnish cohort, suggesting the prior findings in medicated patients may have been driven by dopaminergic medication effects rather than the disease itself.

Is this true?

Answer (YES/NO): NO